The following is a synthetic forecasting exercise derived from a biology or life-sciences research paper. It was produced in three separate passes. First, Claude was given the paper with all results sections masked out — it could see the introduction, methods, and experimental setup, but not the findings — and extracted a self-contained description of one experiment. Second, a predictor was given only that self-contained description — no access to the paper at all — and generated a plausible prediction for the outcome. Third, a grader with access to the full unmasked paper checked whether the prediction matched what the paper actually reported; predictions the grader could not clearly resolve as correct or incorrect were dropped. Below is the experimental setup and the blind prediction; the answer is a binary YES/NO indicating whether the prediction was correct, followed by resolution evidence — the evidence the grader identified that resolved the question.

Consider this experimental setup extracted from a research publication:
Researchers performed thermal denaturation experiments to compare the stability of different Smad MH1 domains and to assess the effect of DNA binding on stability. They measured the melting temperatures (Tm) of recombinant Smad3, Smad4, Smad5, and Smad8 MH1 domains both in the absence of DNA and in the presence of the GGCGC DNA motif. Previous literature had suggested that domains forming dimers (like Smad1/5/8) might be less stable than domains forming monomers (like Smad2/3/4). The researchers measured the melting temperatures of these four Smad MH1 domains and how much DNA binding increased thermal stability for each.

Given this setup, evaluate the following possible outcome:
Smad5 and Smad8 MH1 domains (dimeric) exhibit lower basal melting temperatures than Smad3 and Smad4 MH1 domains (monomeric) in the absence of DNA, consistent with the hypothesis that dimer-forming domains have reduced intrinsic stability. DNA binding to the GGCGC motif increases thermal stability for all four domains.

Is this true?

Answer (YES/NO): NO